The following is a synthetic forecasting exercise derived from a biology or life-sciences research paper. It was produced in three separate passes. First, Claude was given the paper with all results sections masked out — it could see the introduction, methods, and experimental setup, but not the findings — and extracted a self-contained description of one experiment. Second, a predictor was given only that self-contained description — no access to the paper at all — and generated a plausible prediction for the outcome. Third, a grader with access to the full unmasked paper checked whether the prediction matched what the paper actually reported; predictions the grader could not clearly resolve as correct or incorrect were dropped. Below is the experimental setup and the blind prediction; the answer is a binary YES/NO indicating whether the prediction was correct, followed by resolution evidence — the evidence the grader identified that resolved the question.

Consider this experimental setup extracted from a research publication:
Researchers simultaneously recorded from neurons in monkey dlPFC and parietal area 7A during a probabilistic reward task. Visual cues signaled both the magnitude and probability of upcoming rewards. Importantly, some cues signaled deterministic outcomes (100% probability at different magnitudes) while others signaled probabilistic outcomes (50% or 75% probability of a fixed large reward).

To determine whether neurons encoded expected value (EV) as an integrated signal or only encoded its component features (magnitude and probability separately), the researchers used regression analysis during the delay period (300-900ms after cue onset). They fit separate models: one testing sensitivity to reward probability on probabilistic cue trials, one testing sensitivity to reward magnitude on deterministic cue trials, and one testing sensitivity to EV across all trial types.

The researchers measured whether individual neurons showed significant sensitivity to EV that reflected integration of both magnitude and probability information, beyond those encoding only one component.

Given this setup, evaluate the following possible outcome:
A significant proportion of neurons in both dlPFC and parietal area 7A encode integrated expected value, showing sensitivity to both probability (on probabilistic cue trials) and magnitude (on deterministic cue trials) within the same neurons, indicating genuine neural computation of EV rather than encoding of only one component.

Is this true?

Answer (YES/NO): YES